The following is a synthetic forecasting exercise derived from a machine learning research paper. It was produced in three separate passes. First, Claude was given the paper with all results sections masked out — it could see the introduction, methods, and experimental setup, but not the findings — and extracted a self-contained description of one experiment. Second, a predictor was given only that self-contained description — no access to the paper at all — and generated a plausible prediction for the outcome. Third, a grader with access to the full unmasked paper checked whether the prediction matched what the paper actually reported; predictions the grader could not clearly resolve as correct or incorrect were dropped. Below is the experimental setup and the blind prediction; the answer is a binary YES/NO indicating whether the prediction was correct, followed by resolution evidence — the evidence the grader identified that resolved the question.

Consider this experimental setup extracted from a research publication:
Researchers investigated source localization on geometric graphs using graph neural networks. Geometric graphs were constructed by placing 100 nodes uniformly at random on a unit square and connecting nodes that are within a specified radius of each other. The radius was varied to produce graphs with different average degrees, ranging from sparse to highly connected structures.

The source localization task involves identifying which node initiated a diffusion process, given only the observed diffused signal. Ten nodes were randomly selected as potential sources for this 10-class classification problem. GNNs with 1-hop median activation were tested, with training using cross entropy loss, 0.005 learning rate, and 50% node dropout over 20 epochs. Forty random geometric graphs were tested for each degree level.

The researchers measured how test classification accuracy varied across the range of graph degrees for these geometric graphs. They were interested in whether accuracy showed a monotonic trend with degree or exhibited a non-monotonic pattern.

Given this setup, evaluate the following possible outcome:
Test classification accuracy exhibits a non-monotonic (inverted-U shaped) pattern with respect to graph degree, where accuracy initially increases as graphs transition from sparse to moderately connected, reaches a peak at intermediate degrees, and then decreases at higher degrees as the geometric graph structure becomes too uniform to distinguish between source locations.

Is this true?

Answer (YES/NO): YES